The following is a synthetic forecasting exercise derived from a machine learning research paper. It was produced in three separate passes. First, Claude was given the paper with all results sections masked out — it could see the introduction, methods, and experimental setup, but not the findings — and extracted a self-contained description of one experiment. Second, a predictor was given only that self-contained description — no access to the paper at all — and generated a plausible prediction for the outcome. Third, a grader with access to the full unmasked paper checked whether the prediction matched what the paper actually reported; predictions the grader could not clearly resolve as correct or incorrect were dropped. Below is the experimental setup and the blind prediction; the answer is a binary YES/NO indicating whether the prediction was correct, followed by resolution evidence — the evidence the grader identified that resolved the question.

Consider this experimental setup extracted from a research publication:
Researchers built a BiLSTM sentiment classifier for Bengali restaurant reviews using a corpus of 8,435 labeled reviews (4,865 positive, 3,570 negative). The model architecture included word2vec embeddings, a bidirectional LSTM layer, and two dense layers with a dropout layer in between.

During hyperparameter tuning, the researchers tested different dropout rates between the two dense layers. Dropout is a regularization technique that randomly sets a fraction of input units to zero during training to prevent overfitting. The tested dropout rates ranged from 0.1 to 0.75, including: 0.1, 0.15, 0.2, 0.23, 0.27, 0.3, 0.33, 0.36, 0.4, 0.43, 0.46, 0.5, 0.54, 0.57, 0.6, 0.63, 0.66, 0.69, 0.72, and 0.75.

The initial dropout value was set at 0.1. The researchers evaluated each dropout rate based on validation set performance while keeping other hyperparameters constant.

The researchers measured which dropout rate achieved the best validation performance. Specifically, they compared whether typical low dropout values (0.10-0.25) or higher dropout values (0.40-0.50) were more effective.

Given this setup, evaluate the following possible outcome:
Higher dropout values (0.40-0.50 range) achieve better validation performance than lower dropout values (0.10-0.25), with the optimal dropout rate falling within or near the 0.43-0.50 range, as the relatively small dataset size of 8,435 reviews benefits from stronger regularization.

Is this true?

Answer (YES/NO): YES